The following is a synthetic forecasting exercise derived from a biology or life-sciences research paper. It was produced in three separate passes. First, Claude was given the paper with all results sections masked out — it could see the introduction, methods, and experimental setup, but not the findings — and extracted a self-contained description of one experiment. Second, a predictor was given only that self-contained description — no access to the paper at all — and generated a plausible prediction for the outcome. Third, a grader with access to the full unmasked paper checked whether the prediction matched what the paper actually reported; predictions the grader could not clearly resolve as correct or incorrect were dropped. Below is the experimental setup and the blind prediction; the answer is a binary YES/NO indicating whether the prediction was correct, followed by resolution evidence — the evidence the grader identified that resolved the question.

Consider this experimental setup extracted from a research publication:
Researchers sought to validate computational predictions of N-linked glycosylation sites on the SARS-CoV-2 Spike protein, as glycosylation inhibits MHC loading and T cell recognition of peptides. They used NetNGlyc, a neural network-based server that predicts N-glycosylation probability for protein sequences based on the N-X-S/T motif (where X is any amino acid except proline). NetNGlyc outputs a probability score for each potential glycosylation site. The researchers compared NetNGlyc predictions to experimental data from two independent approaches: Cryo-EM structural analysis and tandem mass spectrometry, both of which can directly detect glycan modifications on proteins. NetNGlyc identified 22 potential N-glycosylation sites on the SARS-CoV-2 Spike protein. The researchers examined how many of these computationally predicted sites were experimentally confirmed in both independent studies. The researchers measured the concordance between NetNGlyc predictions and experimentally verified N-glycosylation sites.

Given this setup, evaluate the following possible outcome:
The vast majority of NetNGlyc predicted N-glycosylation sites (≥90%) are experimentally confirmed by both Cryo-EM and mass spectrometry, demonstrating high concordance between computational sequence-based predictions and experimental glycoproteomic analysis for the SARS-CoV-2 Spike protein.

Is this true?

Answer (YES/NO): NO